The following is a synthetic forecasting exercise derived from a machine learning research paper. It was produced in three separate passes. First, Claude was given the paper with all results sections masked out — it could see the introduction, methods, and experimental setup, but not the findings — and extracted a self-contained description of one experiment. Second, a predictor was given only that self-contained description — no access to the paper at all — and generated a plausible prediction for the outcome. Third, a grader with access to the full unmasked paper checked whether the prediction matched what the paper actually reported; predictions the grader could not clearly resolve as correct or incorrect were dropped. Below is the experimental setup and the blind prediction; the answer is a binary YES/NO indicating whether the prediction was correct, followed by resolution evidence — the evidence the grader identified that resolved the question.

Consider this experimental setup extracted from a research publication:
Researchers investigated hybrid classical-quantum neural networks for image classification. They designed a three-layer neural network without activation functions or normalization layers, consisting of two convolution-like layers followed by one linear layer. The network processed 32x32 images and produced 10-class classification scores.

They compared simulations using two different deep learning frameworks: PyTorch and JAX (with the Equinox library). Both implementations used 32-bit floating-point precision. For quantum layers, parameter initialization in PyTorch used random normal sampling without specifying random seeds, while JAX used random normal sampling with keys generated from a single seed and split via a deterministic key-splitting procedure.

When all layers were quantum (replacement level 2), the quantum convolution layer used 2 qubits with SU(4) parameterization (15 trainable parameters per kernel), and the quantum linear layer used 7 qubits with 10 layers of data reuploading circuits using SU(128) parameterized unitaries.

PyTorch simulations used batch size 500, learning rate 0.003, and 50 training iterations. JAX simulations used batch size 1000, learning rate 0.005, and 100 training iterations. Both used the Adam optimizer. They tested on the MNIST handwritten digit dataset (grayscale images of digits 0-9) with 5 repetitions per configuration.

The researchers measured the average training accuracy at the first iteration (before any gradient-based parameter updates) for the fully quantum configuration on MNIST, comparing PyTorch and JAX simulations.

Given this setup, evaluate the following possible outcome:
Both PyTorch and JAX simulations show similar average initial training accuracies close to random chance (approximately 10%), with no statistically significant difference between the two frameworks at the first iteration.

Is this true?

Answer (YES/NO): NO